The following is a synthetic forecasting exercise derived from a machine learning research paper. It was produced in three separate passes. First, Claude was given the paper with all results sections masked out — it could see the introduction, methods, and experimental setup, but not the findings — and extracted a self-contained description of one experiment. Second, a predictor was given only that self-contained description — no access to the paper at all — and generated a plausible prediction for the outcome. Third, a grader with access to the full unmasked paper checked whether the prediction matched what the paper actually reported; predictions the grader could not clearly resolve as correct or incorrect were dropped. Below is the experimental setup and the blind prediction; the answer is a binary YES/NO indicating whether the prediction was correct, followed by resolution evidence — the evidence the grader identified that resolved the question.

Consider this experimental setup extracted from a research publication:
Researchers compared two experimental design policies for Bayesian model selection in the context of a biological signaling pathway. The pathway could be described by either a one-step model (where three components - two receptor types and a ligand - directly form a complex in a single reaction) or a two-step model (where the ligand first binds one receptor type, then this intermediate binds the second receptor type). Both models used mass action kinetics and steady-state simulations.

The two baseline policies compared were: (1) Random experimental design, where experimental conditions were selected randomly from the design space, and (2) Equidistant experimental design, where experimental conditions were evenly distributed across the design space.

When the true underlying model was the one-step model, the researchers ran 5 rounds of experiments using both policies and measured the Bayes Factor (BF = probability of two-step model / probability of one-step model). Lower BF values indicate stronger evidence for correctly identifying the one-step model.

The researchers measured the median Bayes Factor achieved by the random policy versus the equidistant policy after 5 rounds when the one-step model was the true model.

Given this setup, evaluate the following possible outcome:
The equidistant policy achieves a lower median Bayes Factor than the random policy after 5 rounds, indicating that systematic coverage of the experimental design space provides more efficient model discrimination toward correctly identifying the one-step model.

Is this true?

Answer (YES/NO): NO